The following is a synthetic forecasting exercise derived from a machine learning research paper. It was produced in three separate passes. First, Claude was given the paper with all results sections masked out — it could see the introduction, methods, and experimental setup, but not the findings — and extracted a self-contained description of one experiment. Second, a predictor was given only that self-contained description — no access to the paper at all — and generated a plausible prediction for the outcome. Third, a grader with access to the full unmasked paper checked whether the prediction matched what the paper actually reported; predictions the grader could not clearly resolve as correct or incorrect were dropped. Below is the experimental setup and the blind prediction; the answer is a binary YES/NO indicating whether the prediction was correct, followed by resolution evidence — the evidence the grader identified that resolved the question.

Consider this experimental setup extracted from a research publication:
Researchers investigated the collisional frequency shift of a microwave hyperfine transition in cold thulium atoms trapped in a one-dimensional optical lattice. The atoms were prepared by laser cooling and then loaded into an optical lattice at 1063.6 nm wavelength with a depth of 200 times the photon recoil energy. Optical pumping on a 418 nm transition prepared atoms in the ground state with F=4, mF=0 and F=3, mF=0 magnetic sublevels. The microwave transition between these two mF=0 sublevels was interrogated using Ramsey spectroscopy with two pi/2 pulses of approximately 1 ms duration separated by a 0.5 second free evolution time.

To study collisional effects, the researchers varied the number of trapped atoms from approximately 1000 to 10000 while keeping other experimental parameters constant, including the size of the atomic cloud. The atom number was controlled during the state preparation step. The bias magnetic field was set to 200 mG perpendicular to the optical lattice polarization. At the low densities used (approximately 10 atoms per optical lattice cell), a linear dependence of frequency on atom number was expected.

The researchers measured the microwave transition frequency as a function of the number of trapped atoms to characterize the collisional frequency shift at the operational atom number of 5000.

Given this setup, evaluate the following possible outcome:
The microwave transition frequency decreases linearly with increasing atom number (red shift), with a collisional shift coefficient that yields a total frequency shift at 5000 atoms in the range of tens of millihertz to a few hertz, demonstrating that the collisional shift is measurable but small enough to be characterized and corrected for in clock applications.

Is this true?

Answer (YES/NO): NO